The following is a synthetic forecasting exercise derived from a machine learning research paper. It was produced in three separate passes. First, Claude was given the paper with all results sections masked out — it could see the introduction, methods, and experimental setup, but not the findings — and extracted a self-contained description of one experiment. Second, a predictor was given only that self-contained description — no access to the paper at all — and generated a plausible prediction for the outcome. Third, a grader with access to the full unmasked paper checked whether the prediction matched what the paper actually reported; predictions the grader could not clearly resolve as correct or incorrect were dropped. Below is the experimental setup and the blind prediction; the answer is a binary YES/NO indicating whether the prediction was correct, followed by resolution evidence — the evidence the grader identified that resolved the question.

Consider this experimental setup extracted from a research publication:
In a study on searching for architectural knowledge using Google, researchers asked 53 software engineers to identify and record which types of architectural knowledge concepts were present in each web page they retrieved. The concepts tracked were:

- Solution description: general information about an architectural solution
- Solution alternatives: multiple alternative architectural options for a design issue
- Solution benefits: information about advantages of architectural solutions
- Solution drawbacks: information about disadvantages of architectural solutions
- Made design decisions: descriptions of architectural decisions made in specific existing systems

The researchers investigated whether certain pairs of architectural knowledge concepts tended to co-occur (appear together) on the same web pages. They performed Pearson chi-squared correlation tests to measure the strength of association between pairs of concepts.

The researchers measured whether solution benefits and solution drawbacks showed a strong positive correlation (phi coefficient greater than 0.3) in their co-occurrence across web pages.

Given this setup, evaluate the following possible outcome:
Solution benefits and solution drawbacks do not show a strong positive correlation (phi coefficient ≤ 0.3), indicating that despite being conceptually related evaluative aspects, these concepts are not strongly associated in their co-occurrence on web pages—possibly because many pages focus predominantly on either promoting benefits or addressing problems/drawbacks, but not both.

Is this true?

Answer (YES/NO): NO